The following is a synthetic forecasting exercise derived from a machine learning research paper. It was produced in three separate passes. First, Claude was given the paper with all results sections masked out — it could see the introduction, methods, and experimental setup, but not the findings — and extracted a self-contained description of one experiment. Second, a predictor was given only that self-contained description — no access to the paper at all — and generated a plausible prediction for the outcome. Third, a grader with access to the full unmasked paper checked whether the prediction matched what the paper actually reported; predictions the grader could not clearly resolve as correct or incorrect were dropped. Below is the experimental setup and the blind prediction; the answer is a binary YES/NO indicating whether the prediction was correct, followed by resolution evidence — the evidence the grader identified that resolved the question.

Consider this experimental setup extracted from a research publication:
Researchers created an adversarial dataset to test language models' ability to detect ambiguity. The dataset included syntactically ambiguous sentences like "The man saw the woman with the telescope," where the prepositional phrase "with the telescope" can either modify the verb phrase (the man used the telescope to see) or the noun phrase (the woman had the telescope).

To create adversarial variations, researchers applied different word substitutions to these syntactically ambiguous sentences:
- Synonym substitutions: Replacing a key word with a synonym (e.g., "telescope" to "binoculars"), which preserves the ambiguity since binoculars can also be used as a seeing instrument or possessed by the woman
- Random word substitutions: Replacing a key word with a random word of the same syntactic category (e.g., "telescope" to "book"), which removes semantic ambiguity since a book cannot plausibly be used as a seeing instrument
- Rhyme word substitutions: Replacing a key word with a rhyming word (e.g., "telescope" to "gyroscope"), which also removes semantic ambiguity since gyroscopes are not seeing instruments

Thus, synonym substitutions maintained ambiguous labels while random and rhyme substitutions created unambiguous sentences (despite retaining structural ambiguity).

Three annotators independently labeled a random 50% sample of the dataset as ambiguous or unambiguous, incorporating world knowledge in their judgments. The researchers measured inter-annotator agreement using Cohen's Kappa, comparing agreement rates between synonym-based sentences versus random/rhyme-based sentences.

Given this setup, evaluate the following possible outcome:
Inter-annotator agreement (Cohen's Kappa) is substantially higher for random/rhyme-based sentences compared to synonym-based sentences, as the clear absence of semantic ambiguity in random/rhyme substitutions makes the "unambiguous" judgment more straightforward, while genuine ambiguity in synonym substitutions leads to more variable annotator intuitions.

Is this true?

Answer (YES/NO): YES